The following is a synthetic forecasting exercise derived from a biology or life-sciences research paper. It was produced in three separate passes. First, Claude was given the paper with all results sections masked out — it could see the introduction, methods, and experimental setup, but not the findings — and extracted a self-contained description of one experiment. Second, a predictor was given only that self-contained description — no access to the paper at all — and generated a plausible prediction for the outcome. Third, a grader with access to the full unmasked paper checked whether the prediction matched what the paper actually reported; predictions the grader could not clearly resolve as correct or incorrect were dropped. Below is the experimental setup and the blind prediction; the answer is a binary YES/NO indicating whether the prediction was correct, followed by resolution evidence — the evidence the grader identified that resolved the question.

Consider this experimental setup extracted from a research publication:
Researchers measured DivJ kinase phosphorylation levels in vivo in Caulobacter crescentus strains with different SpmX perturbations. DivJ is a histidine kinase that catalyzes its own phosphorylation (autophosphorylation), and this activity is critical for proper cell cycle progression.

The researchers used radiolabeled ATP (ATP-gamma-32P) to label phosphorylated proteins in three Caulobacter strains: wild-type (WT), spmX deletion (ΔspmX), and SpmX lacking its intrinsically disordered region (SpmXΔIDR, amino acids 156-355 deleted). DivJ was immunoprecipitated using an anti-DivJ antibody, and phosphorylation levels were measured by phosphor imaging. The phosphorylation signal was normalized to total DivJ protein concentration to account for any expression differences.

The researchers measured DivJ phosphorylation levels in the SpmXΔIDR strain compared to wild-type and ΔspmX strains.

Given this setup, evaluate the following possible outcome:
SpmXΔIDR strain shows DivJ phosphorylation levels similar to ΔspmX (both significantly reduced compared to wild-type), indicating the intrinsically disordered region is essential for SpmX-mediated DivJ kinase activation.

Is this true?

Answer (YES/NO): YES